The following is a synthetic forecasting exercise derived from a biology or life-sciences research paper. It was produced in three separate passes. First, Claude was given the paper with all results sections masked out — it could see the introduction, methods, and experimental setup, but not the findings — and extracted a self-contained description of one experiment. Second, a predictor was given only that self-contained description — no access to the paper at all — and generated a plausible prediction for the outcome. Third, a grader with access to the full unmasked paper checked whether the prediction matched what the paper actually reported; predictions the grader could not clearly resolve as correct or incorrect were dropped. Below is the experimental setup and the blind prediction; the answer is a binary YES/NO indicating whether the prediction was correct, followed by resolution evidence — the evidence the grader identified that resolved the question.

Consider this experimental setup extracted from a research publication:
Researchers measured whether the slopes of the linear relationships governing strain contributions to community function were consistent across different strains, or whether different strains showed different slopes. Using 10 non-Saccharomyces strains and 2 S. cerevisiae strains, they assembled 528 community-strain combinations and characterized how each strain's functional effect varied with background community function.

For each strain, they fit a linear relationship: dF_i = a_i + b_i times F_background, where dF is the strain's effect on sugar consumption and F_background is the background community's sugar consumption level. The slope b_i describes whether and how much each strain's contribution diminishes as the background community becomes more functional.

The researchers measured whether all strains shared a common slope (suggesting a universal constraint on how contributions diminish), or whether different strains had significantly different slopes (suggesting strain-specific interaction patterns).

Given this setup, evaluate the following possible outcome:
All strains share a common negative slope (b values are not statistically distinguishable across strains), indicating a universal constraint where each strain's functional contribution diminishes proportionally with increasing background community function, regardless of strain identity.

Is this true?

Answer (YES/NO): NO